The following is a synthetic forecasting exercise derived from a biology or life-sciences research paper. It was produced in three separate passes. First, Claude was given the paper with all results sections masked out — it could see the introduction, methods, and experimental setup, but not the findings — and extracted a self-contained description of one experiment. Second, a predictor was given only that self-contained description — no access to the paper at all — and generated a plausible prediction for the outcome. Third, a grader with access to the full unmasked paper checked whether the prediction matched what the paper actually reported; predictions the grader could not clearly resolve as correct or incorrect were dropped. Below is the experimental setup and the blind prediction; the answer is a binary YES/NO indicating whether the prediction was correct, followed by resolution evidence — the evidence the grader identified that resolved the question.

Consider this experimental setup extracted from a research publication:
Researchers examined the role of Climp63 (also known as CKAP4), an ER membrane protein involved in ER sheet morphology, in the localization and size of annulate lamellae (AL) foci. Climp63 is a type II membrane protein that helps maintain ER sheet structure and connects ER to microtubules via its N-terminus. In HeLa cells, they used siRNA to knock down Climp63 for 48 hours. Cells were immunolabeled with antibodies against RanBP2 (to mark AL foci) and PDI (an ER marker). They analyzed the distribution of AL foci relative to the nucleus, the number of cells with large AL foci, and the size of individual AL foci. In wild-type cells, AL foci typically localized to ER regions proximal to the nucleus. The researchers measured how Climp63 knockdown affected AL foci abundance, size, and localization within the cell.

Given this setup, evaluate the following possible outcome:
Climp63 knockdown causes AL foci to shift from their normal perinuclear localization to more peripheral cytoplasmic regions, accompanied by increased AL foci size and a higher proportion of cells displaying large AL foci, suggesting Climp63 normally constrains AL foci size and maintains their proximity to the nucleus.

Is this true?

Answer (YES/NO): YES